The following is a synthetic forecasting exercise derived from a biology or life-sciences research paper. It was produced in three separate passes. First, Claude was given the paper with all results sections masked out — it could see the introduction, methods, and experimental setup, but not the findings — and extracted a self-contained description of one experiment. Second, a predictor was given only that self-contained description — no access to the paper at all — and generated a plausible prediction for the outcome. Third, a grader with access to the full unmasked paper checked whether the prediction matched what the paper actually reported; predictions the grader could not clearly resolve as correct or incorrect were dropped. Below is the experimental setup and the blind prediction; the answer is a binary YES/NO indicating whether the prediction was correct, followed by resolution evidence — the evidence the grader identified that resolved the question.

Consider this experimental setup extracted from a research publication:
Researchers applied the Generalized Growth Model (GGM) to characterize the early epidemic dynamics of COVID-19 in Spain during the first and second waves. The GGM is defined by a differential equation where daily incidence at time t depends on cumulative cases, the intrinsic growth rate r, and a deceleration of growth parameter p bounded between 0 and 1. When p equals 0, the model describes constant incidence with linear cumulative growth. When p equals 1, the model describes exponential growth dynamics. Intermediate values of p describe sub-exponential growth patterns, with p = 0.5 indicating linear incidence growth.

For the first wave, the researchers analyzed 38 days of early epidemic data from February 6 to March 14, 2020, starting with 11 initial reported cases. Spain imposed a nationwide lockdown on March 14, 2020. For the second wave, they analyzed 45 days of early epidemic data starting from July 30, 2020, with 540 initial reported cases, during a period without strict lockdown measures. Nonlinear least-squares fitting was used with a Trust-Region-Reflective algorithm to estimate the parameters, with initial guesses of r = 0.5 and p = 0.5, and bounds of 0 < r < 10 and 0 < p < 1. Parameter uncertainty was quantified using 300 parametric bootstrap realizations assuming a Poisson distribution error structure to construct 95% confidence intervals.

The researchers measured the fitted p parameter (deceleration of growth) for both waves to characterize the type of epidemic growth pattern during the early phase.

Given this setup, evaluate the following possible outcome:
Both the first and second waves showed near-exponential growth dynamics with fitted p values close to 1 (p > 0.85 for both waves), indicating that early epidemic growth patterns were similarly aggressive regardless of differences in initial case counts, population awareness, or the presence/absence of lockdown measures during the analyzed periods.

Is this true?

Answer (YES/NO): NO